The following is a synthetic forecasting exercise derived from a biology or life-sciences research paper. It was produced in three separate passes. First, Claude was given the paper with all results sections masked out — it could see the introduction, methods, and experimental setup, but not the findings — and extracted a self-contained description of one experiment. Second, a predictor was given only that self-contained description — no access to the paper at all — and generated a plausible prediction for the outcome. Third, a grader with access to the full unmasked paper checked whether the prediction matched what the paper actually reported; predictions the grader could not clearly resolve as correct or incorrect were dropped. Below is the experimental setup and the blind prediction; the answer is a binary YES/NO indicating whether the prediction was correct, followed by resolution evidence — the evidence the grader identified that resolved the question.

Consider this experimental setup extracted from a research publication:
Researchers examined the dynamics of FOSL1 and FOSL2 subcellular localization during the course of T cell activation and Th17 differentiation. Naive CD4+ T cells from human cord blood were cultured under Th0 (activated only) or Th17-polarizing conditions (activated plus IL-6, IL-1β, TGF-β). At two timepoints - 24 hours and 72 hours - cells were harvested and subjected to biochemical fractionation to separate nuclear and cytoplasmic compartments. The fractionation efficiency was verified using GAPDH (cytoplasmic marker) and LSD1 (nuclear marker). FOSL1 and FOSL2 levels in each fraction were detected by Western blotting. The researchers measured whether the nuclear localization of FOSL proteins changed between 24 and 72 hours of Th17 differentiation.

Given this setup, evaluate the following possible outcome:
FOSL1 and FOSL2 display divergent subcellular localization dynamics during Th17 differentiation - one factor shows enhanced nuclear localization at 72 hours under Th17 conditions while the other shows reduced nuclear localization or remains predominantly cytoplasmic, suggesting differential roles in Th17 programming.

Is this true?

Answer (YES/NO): NO